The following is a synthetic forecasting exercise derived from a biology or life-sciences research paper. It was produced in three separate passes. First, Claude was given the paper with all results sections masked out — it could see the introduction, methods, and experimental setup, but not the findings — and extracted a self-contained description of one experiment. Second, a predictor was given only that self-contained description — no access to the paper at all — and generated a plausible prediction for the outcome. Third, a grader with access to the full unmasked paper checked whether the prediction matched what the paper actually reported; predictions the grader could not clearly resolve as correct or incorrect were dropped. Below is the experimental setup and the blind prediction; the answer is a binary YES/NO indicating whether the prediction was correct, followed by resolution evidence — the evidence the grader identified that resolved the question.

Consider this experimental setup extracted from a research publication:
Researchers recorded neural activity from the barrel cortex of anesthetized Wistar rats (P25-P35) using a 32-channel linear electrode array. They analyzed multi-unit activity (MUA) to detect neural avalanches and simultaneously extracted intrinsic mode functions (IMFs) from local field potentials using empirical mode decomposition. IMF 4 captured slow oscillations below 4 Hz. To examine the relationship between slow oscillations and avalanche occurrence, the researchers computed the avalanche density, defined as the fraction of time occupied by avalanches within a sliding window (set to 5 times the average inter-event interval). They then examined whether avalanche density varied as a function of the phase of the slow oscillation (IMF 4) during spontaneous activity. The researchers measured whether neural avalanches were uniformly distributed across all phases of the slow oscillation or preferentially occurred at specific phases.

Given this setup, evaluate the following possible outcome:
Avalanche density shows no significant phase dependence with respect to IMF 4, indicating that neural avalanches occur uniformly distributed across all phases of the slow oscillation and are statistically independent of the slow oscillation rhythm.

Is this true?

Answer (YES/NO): NO